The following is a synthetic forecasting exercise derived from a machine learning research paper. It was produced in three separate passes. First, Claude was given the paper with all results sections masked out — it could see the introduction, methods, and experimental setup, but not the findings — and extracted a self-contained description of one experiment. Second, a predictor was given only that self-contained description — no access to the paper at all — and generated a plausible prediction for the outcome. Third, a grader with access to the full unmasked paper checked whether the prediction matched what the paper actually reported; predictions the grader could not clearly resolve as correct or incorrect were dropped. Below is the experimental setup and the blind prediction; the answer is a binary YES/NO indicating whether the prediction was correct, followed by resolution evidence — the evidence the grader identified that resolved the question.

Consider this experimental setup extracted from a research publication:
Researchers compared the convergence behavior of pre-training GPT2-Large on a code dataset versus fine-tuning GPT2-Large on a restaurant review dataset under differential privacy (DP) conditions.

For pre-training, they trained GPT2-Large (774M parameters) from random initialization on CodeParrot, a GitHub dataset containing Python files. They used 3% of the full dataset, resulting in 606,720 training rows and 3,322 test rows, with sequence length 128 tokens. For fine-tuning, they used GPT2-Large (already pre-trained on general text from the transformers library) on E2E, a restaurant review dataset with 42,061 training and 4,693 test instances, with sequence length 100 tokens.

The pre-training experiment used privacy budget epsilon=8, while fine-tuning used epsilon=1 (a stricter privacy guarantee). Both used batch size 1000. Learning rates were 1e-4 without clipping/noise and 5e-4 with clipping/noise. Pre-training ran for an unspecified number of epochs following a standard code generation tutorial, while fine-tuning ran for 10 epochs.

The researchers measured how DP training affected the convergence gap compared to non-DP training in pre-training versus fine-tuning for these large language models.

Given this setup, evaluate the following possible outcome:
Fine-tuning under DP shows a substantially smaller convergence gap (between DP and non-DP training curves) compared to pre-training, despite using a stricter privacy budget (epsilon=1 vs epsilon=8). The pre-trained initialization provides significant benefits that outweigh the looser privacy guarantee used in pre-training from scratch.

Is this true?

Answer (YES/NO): YES